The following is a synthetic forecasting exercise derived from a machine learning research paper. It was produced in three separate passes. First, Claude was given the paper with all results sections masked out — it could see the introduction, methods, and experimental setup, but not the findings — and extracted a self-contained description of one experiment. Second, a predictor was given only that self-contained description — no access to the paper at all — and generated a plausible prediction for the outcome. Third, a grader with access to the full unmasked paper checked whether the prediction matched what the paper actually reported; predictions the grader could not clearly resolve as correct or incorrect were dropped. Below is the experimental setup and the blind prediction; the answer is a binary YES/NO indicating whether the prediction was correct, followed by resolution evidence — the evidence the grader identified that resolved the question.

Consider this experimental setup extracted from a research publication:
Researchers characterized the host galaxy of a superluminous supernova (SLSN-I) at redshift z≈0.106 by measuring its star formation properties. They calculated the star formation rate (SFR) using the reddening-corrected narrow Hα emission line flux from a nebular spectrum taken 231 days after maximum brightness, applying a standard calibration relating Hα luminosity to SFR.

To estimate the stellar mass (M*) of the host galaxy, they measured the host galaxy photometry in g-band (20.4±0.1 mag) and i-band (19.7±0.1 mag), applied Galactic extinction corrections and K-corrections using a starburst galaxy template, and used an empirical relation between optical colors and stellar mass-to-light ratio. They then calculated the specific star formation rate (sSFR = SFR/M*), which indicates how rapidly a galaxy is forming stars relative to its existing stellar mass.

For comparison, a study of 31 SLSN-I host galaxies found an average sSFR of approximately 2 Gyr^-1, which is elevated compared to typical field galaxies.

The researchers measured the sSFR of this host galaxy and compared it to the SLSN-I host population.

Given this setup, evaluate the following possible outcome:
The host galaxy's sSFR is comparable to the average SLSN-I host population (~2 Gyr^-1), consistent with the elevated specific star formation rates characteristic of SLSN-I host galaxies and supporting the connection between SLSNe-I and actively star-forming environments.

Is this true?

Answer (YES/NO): YES